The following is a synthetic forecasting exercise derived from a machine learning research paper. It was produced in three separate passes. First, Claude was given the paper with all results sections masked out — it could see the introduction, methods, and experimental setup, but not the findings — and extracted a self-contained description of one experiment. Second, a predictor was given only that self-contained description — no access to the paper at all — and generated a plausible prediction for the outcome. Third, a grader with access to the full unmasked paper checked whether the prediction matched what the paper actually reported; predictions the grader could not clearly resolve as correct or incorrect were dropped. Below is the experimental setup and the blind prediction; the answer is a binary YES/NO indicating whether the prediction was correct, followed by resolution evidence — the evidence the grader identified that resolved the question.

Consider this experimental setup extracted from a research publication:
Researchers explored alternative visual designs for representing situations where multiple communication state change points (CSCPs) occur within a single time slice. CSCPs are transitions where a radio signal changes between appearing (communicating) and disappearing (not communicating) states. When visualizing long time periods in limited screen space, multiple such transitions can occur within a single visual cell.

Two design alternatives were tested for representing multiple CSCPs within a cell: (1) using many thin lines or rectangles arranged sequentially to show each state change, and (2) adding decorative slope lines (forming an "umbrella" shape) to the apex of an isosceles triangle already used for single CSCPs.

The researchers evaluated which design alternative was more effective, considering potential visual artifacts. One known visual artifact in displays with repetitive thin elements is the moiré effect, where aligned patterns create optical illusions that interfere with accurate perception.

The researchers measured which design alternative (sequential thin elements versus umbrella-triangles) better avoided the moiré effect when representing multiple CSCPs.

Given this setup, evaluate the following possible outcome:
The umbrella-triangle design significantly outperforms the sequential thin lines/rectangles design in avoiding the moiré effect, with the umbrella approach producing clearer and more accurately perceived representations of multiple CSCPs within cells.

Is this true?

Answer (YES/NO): YES